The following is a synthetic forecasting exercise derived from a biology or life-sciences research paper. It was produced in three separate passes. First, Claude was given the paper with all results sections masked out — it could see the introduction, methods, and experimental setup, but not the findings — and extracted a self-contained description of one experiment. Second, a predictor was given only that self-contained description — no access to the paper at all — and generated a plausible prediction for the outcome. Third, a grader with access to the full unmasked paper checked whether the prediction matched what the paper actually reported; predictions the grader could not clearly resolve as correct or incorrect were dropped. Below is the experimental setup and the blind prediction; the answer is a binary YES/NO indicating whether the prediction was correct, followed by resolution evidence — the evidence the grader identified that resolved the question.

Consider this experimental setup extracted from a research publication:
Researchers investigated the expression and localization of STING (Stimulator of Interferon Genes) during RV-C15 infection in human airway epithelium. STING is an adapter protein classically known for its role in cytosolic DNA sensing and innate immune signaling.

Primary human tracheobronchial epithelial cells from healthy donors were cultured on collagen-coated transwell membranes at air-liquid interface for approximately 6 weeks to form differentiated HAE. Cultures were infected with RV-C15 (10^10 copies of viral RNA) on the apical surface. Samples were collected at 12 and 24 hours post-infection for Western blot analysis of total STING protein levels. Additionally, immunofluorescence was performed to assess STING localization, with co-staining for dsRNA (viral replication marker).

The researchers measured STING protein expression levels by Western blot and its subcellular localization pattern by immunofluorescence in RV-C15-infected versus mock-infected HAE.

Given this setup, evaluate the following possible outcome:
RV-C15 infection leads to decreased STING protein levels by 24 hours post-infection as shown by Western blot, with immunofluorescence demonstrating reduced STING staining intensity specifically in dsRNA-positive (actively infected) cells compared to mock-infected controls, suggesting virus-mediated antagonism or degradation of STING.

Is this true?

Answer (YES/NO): NO